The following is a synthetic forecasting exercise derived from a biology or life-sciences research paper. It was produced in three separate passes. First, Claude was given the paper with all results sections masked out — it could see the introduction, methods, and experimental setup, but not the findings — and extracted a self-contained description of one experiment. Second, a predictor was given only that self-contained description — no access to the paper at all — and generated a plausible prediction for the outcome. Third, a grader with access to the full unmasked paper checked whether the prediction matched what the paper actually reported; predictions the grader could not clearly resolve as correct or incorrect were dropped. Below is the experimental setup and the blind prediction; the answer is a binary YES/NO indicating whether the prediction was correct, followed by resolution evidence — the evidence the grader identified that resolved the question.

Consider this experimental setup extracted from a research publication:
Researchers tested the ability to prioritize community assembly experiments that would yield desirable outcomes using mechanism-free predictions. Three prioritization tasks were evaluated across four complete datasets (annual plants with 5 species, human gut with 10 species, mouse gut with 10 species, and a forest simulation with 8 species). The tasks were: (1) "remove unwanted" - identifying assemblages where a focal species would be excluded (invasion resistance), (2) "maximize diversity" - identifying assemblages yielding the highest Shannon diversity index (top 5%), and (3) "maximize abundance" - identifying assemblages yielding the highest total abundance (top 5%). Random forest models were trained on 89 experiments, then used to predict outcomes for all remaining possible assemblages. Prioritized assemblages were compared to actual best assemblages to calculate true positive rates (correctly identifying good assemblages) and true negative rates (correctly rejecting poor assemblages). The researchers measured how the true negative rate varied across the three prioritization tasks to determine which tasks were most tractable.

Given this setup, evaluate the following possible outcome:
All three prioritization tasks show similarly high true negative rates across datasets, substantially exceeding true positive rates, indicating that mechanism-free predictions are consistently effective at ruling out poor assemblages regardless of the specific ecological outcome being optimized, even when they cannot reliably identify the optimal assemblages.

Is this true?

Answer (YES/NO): NO